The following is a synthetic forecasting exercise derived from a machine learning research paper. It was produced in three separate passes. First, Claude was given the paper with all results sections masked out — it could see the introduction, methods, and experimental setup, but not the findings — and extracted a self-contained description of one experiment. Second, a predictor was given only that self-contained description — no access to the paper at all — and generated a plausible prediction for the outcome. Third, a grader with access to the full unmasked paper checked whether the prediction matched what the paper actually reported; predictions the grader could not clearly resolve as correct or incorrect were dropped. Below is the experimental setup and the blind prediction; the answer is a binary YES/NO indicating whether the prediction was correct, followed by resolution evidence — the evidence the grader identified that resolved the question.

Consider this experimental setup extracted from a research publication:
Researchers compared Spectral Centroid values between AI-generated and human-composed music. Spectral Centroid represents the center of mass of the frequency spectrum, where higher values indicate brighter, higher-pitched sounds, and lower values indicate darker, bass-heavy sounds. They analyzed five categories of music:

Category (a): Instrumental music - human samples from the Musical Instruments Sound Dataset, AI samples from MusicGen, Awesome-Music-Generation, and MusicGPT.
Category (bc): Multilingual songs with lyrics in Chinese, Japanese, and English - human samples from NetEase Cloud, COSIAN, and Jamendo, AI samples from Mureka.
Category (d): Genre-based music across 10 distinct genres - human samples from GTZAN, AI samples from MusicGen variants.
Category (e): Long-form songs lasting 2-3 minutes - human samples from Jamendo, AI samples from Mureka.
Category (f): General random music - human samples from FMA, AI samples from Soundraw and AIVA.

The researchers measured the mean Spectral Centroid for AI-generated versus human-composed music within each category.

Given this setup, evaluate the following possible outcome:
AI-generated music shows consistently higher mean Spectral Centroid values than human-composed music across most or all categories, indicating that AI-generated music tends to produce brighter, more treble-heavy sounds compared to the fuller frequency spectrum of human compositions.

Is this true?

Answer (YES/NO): NO